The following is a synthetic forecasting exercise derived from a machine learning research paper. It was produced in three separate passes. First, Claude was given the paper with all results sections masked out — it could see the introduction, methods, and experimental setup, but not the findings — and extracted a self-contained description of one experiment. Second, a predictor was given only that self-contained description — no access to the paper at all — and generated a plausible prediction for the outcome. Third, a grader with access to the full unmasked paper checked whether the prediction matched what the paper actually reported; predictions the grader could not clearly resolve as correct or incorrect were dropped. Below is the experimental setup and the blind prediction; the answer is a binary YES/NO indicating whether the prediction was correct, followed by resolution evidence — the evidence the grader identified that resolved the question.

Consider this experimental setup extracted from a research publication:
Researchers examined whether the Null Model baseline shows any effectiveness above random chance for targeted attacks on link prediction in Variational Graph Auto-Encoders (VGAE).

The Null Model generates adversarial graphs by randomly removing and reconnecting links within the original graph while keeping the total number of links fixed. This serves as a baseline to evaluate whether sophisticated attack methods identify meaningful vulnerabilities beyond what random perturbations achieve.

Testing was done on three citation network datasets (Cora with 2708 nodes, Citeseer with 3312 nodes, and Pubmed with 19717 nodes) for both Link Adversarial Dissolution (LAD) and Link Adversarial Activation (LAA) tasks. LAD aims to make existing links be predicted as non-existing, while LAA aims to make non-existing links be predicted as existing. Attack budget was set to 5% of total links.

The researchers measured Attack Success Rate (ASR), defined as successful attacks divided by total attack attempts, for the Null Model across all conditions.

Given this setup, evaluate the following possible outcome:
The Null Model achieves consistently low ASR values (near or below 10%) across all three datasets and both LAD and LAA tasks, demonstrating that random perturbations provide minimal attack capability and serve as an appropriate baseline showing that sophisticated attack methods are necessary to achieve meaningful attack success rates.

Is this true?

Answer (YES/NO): NO